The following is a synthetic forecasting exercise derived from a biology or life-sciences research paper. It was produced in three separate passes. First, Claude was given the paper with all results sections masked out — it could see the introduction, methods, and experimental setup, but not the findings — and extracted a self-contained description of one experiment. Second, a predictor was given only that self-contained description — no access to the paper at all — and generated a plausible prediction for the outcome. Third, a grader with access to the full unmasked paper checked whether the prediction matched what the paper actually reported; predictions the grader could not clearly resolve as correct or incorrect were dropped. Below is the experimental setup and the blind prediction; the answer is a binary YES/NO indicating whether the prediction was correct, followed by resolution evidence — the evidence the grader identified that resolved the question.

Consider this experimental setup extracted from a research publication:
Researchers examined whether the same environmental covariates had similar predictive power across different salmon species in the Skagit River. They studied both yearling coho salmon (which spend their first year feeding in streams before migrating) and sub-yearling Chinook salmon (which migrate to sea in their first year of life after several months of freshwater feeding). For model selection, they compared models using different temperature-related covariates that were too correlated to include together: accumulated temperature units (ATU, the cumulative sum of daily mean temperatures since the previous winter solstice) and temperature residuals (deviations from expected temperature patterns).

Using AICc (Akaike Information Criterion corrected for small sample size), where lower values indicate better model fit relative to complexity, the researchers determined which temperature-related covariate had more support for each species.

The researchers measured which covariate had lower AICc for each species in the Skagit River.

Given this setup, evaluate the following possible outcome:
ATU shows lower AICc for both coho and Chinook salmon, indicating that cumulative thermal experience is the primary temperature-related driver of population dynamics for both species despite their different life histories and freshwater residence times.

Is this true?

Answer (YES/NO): NO